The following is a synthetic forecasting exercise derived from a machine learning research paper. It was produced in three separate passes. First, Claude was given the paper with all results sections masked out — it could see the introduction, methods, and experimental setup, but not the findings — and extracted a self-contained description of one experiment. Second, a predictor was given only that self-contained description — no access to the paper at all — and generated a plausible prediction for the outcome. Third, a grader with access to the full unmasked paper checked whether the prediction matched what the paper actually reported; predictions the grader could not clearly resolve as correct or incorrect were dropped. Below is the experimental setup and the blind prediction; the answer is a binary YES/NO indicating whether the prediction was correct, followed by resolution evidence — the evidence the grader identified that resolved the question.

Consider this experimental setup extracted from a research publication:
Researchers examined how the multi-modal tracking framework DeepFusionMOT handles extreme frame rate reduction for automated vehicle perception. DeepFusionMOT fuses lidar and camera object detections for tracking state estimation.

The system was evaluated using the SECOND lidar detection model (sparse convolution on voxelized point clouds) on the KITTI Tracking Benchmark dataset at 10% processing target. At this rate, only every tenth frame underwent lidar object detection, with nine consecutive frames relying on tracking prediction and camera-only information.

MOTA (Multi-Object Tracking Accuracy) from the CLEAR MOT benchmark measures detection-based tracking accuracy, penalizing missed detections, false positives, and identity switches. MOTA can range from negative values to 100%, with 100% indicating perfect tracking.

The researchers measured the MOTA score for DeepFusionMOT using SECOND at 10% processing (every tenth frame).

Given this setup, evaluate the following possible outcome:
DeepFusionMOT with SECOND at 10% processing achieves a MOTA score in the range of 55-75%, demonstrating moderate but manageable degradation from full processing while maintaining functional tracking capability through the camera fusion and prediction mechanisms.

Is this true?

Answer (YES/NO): NO